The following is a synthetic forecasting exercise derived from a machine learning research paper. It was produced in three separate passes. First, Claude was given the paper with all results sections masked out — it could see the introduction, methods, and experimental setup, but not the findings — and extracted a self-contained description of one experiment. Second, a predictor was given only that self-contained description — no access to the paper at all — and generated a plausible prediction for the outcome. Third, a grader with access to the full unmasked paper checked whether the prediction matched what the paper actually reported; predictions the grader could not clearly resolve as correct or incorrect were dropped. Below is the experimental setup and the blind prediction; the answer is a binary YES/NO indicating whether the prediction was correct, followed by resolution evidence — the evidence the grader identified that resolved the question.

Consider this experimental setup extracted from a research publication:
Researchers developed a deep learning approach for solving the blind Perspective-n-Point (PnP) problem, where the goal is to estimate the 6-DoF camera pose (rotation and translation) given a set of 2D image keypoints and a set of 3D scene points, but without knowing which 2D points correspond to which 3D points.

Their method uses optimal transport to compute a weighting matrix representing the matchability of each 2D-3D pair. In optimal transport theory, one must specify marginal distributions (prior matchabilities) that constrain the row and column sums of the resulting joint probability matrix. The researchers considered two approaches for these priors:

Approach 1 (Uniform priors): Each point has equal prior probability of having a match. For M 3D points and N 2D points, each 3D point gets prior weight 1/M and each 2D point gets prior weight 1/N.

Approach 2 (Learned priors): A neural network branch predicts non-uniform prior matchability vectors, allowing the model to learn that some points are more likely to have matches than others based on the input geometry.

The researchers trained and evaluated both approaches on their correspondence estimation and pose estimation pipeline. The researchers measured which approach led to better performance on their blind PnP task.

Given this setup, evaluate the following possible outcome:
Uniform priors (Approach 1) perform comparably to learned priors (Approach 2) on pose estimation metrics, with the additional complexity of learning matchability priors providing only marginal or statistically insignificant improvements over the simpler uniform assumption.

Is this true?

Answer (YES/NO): NO